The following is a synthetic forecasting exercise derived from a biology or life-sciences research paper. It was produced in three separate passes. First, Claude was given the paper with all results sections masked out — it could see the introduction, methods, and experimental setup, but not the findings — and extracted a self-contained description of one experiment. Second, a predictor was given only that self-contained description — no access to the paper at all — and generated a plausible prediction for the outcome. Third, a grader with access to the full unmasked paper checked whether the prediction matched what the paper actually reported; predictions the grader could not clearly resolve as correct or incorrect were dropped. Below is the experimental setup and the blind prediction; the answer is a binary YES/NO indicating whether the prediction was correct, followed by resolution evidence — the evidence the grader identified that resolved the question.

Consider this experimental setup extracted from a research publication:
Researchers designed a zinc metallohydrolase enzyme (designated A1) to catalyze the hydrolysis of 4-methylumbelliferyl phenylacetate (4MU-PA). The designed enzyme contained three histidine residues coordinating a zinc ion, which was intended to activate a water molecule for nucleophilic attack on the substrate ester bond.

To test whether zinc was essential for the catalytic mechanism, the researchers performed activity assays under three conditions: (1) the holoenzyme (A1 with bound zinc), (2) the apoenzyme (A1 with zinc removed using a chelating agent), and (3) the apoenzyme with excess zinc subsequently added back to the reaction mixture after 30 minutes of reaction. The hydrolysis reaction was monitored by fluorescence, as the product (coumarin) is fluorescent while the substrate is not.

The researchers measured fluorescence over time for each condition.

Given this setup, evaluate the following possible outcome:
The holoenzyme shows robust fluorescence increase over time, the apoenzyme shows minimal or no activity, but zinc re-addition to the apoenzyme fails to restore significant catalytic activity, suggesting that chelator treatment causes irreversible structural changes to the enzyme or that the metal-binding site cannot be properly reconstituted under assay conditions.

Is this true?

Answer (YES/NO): NO